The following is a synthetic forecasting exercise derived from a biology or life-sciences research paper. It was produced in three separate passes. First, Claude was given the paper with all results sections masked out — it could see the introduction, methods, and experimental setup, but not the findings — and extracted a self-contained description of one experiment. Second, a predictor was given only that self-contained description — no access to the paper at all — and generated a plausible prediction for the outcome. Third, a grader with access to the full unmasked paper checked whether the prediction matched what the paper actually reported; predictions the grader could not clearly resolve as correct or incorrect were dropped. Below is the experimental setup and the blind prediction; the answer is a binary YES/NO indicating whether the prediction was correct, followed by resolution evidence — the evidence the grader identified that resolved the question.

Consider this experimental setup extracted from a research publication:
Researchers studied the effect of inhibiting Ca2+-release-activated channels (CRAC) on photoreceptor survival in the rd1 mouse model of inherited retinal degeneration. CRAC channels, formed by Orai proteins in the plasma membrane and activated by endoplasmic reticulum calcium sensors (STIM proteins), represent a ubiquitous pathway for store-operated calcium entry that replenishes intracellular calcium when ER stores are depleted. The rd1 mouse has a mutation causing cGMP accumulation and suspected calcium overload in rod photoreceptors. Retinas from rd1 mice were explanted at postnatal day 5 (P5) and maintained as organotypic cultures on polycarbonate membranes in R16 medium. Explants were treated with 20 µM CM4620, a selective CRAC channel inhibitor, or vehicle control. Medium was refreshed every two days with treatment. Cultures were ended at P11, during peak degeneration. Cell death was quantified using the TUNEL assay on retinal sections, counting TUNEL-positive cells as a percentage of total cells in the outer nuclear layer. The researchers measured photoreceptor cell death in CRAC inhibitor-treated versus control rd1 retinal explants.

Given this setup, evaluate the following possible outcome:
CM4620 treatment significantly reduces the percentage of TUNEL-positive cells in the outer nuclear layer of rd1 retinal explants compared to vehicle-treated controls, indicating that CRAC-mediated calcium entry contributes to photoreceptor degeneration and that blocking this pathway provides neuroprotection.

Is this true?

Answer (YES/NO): NO